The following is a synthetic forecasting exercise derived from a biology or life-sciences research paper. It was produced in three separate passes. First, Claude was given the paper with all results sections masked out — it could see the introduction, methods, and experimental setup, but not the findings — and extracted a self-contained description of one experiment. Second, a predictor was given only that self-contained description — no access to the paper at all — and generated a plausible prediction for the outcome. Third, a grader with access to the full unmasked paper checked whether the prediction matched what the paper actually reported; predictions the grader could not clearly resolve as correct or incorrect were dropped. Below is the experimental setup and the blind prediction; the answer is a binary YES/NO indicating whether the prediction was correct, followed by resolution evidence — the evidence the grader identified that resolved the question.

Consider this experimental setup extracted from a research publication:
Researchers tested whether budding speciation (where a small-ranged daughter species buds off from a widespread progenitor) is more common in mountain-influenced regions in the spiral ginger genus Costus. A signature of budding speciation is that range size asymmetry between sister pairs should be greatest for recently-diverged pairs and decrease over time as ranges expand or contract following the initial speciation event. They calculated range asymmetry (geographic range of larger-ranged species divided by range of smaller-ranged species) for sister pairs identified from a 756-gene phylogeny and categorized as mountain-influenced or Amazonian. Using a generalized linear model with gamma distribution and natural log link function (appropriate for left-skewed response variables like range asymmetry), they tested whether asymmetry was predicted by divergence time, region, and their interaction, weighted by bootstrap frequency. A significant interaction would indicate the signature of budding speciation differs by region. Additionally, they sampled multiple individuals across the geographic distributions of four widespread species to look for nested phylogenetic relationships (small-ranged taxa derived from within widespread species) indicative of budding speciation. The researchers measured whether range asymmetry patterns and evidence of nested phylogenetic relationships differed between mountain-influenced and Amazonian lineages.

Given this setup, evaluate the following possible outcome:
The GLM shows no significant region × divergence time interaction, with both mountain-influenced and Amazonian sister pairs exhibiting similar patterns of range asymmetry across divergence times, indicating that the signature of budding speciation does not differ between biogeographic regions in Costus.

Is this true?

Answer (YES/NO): NO